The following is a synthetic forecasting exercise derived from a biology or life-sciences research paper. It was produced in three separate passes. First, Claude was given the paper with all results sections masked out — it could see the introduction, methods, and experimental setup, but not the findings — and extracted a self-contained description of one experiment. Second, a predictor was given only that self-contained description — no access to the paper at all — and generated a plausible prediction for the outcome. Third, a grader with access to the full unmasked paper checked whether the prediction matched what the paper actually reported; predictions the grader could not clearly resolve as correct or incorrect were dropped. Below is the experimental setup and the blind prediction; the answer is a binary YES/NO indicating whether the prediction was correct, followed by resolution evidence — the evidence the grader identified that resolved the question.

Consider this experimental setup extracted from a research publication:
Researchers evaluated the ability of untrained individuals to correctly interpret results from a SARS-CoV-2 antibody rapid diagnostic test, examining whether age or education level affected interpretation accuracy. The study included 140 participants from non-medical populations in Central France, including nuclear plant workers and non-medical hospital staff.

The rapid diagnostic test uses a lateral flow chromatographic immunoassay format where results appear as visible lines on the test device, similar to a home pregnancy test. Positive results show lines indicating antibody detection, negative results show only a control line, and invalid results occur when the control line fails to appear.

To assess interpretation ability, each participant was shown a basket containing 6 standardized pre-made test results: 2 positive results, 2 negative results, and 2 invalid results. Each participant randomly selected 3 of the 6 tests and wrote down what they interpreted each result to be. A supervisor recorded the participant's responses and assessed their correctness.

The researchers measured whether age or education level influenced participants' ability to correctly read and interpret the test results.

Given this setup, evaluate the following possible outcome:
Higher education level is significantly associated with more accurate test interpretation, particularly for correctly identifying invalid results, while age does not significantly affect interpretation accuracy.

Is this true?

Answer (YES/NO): NO